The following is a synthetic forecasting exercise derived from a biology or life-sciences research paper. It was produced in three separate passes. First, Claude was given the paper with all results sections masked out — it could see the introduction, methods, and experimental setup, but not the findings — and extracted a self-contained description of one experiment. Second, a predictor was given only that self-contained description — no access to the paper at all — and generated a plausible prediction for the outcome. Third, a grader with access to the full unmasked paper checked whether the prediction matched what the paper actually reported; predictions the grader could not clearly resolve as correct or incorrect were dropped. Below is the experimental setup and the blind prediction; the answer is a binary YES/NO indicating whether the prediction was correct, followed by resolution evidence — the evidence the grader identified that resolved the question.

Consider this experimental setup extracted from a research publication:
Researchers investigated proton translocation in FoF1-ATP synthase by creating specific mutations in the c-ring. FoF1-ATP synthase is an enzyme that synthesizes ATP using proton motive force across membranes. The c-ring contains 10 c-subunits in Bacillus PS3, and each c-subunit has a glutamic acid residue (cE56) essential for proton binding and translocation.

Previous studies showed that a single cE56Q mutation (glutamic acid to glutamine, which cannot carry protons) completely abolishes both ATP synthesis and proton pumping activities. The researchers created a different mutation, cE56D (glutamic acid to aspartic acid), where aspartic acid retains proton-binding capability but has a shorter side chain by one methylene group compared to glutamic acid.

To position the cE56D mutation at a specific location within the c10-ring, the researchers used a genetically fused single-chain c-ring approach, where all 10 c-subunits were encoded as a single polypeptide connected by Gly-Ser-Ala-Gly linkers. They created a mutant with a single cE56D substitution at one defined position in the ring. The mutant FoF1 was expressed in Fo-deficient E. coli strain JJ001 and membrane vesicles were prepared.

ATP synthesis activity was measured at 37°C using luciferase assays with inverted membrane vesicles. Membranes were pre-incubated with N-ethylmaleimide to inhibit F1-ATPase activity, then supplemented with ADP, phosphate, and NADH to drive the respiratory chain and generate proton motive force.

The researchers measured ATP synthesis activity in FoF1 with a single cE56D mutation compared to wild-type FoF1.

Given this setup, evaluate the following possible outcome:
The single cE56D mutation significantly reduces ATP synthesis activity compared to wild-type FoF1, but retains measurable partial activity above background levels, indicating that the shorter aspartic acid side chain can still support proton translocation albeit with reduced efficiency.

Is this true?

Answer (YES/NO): YES